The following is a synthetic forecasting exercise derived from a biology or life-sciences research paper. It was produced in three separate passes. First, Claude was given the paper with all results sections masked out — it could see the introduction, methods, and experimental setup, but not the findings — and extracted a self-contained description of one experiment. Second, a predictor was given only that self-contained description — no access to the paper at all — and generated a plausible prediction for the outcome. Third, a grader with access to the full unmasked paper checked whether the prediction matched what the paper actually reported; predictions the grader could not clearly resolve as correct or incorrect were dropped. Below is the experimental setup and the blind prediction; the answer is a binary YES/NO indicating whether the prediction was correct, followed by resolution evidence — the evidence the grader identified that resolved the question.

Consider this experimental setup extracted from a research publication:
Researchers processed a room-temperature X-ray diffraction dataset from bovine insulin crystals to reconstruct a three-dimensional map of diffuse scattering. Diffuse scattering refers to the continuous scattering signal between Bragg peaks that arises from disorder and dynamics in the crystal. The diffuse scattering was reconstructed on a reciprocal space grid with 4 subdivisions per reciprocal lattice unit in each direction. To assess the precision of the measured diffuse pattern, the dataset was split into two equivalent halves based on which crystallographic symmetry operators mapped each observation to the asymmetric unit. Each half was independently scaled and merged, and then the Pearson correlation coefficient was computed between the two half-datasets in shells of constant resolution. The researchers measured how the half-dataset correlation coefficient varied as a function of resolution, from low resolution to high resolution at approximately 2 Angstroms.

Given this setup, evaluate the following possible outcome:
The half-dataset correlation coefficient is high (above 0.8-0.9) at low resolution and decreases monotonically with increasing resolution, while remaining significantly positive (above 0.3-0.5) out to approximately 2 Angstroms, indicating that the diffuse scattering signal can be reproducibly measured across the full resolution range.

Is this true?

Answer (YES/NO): NO